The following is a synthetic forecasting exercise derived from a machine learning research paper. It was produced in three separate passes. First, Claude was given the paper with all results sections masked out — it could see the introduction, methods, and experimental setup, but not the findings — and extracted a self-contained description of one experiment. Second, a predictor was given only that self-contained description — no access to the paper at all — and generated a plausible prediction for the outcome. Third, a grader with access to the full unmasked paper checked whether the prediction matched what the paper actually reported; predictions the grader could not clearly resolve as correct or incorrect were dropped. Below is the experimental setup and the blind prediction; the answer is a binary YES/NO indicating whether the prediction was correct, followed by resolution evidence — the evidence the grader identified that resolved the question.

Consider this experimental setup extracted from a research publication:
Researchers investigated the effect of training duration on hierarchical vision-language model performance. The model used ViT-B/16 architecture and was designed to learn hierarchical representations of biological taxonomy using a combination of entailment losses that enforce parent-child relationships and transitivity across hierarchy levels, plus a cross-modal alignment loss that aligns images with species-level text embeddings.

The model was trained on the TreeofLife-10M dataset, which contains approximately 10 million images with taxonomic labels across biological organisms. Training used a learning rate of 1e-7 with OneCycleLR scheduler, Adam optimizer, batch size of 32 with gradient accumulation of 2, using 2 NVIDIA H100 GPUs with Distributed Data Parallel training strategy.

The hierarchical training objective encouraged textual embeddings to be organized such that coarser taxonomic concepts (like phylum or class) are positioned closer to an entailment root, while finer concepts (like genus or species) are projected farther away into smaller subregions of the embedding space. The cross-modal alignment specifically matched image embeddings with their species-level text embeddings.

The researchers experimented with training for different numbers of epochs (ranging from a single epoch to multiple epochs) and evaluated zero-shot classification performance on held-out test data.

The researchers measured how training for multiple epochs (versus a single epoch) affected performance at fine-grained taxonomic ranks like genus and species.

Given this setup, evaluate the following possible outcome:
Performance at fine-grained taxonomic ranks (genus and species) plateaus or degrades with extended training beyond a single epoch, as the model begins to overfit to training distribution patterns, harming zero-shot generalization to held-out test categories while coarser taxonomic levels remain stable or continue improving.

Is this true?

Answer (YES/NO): YES